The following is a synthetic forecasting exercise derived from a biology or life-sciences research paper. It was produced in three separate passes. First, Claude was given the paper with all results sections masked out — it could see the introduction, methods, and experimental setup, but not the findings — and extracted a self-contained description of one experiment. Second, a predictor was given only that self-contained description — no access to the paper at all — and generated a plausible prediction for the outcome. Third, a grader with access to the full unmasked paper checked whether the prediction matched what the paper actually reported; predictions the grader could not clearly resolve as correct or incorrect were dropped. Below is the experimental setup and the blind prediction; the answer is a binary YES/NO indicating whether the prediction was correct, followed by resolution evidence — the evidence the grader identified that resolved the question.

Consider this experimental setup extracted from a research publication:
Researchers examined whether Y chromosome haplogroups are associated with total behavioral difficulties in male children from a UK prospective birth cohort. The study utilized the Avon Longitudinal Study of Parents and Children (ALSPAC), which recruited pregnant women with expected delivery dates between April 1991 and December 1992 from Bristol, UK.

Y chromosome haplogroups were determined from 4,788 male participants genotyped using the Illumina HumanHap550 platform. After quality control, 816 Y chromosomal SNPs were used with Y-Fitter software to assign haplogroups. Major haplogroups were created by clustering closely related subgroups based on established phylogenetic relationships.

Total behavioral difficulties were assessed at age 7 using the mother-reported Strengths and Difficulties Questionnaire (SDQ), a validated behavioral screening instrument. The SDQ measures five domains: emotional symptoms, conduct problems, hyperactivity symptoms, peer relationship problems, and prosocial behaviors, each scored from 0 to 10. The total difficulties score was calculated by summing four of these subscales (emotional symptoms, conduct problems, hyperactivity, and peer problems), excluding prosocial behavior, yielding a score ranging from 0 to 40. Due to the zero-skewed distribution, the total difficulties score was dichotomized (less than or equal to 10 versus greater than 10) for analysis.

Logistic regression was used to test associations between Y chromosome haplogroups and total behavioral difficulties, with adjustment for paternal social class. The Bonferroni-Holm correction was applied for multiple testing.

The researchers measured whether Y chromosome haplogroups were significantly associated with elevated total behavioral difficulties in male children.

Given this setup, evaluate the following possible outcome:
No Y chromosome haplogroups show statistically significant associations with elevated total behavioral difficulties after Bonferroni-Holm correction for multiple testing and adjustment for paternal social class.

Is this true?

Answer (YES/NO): YES